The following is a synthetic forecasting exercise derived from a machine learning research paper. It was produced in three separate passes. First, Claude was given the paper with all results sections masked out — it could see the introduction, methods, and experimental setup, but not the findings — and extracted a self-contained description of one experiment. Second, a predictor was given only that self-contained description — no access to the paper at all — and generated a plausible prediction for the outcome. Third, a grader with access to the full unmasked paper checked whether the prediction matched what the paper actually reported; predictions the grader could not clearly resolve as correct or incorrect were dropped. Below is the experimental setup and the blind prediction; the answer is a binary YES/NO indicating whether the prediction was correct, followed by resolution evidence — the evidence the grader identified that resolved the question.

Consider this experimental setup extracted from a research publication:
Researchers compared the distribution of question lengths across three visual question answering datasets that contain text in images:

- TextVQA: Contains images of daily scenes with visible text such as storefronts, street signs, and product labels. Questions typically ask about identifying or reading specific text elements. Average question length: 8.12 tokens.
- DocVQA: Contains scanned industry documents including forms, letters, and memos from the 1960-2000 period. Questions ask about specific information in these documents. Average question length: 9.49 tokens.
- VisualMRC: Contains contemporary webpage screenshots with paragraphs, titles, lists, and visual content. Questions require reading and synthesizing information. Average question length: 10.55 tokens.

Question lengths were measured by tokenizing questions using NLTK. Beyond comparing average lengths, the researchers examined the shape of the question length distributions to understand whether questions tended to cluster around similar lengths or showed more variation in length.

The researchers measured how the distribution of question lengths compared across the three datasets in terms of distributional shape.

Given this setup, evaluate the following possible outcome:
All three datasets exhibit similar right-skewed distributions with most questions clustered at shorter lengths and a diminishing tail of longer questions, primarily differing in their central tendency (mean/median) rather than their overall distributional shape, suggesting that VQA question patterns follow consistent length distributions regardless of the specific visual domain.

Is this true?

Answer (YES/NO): NO